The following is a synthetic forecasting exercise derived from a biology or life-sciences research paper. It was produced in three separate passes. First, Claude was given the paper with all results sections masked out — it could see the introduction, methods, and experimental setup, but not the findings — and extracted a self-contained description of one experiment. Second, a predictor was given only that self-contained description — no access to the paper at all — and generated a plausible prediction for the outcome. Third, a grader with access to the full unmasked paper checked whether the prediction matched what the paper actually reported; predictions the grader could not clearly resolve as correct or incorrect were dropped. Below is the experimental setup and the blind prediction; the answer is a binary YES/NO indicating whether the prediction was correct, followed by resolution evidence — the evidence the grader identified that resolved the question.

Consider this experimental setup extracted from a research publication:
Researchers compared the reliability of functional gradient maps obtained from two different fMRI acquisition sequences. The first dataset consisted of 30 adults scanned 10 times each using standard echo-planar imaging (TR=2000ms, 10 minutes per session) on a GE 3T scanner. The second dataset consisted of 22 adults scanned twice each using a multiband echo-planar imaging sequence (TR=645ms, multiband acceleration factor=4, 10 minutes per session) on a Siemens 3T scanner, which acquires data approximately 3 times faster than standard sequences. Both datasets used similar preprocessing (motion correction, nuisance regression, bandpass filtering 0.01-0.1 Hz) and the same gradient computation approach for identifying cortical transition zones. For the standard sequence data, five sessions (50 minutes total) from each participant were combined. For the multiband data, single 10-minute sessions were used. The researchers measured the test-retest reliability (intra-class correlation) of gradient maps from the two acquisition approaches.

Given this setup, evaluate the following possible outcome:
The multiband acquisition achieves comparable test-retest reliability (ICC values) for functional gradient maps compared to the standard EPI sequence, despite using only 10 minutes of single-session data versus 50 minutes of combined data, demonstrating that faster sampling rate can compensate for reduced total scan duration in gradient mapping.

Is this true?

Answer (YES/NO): YES